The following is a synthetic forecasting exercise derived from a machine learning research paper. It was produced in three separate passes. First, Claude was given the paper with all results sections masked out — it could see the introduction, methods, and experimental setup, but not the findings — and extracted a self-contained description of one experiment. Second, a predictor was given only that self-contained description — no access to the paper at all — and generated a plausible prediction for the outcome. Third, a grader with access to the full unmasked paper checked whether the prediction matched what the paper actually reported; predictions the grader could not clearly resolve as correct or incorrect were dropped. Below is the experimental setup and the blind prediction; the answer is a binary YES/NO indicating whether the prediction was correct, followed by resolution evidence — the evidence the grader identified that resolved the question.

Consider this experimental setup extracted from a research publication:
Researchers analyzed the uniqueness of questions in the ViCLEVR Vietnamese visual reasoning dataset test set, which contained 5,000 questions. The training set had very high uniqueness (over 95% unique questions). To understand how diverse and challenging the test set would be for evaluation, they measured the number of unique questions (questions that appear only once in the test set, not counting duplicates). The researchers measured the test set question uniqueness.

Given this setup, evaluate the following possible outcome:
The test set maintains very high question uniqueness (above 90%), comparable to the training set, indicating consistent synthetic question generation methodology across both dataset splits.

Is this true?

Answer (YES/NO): NO